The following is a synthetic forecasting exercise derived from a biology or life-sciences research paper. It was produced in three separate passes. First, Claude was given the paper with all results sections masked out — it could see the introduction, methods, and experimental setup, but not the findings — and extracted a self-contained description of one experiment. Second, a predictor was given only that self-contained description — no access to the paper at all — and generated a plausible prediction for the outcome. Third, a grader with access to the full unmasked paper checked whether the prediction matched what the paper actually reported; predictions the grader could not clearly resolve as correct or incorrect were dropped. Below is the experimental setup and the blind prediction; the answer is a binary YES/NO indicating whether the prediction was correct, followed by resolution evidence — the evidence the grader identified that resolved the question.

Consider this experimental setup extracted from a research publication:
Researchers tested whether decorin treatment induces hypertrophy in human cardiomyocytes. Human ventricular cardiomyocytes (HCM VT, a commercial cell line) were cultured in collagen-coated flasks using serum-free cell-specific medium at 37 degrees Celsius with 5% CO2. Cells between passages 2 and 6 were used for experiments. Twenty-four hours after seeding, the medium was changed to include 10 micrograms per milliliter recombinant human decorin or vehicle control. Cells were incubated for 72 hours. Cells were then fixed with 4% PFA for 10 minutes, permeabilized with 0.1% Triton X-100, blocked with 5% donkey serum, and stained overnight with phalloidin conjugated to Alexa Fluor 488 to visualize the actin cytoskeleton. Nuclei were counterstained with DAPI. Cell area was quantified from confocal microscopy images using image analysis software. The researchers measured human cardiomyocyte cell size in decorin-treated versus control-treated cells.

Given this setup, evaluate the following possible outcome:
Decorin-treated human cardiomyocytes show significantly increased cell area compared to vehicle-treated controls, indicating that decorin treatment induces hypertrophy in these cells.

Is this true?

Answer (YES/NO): YES